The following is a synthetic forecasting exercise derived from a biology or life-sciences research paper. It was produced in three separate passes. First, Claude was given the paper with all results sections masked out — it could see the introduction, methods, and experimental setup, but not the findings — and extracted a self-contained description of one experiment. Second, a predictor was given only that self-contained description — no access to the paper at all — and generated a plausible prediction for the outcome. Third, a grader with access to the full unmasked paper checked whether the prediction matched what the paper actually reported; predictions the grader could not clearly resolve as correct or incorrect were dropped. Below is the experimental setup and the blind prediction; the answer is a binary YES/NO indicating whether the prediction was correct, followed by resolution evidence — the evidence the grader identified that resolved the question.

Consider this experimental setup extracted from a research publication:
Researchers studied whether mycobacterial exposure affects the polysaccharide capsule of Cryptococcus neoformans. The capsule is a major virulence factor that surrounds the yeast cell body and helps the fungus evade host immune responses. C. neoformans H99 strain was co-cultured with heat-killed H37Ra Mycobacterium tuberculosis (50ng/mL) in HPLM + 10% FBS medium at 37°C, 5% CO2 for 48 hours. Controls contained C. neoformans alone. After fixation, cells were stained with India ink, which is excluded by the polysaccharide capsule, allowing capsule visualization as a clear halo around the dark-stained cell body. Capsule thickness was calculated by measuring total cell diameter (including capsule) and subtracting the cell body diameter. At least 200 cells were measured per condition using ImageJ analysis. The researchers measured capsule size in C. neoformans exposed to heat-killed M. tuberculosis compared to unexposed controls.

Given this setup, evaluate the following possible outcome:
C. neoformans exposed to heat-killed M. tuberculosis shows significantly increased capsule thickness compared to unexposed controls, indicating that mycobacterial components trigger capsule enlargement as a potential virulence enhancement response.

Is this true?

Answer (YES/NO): YES